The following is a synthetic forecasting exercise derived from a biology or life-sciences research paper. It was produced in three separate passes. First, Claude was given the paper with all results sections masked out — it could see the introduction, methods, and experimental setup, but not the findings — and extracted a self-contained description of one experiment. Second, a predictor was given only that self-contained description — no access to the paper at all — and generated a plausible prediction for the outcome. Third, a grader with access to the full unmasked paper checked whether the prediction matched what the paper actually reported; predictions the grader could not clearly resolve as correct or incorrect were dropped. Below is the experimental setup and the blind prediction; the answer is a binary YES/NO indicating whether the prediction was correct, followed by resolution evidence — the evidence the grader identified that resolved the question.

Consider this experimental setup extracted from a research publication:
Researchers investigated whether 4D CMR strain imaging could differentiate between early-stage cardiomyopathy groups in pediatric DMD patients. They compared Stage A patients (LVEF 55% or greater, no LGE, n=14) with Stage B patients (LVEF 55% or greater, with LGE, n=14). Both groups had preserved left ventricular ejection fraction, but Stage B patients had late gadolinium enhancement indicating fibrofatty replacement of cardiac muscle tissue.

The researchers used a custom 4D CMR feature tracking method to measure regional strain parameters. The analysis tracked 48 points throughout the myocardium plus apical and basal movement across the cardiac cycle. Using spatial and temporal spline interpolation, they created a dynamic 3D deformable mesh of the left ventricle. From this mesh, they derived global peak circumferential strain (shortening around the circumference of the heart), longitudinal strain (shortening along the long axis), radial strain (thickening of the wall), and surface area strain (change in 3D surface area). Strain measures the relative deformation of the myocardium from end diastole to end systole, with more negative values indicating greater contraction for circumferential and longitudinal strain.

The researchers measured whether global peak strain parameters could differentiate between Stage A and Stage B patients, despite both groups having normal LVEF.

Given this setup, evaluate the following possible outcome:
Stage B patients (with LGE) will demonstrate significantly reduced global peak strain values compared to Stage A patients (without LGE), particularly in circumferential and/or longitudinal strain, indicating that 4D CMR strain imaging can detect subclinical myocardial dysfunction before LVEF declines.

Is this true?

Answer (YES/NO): YES